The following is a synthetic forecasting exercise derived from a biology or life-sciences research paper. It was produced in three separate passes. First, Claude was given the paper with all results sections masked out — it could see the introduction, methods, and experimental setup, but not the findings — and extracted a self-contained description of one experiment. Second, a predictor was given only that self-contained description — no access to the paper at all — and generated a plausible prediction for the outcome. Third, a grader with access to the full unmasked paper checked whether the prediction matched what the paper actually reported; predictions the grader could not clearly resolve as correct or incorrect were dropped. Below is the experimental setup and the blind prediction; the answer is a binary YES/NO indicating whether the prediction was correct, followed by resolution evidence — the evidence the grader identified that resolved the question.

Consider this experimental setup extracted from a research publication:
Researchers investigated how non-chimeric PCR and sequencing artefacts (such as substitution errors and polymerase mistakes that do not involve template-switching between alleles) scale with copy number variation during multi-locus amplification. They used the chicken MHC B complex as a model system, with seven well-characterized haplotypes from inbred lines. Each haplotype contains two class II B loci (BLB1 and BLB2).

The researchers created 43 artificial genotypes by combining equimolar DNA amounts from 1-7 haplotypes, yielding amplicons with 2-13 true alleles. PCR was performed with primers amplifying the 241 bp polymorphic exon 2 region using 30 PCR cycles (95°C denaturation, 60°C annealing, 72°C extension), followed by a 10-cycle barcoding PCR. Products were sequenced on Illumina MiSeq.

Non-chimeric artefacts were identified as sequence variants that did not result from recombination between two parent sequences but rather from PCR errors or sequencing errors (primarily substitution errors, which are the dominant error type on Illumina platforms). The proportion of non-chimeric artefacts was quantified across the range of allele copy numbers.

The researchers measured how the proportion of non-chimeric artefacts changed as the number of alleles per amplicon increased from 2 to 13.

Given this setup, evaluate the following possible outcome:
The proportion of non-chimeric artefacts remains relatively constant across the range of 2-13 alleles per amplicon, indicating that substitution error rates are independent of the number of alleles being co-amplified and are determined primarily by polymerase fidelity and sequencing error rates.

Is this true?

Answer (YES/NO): NO